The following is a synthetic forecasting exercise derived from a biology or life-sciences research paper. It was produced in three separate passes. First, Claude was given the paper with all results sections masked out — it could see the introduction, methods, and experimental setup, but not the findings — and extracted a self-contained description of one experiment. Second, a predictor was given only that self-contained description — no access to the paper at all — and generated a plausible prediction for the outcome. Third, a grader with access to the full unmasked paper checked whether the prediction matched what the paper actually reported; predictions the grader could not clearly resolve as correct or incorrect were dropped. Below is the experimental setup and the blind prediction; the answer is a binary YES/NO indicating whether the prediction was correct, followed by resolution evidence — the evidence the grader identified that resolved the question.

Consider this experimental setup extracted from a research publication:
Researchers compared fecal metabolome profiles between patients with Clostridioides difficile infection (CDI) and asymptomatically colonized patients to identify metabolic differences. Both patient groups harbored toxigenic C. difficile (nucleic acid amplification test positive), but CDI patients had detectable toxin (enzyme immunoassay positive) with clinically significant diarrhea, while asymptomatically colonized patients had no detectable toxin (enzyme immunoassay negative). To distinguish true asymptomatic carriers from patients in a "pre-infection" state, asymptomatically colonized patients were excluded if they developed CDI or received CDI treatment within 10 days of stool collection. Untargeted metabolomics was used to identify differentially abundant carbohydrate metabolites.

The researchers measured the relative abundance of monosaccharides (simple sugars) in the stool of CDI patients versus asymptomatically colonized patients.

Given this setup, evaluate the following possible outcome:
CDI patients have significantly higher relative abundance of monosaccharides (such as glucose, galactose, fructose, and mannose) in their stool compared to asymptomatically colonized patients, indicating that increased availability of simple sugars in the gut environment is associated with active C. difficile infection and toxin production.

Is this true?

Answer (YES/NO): NO